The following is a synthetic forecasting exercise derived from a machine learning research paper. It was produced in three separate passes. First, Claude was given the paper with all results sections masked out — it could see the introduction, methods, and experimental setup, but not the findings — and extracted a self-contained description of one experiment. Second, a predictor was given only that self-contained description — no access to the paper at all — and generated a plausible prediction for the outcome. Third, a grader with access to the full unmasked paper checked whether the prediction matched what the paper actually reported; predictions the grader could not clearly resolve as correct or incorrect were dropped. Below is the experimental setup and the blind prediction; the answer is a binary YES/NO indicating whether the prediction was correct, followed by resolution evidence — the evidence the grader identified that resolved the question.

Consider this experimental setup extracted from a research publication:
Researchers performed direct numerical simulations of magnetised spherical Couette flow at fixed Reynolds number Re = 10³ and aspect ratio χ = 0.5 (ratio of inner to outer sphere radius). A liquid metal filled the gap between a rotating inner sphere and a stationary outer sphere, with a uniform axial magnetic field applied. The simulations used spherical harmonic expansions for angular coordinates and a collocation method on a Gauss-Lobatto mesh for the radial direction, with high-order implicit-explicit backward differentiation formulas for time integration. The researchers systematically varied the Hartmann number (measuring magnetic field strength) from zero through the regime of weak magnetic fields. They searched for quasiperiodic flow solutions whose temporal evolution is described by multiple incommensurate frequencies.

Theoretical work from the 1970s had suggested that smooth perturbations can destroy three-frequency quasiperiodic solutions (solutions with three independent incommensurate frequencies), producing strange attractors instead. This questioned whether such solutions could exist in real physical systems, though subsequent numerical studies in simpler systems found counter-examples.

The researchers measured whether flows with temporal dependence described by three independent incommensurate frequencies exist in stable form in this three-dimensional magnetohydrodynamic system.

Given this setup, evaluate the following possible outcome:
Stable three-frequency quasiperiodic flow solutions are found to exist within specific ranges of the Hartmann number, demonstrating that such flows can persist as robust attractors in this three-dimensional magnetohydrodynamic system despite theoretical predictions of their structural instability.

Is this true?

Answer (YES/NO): YES